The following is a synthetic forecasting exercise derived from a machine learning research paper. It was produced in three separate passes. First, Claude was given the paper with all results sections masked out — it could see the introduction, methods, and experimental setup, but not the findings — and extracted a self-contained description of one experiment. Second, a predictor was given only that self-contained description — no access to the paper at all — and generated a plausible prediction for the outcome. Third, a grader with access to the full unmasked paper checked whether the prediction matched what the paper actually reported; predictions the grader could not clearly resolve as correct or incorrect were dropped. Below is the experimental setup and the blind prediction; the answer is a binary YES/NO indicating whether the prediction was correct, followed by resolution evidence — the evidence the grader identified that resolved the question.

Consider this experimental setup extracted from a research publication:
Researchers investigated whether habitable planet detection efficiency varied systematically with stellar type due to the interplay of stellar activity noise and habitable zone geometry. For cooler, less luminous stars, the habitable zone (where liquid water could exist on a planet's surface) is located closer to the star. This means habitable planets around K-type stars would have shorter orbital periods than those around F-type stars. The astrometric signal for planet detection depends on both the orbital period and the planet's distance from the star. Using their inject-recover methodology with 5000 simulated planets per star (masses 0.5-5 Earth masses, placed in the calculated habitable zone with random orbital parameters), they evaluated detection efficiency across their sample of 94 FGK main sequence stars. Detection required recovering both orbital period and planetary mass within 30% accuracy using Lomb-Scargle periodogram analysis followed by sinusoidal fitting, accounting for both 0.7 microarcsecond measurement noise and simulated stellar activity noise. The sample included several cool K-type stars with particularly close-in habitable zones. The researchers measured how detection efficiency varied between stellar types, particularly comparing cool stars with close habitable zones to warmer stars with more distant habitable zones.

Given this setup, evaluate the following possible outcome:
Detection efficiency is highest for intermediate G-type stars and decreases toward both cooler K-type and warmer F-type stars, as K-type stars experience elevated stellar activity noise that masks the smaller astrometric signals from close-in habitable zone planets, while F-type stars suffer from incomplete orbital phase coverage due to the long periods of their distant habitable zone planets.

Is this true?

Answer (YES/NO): NO